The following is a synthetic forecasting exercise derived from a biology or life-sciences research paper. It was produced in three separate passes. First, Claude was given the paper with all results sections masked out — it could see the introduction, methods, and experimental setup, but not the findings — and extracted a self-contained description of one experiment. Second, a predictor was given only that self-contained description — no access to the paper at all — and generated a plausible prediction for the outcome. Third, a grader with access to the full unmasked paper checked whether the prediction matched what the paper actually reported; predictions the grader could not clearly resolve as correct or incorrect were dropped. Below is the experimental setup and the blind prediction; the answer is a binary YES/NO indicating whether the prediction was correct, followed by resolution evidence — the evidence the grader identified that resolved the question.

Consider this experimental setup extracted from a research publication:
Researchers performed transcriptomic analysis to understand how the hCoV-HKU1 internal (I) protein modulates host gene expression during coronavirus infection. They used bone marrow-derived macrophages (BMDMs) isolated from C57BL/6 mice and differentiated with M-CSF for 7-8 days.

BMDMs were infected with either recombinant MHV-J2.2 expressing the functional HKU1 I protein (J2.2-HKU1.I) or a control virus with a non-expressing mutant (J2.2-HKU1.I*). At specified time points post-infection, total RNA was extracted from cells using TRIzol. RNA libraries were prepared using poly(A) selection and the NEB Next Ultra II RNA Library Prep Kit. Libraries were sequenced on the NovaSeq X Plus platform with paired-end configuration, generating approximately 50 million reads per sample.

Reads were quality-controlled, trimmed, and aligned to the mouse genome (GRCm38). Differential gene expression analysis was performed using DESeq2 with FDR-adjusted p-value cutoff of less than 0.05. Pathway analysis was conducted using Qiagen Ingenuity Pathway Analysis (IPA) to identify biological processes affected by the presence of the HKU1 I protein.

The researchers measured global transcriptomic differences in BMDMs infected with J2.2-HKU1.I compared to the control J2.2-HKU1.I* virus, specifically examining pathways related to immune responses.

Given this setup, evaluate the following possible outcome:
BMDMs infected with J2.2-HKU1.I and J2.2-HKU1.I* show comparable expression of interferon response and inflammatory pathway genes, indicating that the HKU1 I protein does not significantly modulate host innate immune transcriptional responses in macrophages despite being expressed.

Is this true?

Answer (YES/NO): NO